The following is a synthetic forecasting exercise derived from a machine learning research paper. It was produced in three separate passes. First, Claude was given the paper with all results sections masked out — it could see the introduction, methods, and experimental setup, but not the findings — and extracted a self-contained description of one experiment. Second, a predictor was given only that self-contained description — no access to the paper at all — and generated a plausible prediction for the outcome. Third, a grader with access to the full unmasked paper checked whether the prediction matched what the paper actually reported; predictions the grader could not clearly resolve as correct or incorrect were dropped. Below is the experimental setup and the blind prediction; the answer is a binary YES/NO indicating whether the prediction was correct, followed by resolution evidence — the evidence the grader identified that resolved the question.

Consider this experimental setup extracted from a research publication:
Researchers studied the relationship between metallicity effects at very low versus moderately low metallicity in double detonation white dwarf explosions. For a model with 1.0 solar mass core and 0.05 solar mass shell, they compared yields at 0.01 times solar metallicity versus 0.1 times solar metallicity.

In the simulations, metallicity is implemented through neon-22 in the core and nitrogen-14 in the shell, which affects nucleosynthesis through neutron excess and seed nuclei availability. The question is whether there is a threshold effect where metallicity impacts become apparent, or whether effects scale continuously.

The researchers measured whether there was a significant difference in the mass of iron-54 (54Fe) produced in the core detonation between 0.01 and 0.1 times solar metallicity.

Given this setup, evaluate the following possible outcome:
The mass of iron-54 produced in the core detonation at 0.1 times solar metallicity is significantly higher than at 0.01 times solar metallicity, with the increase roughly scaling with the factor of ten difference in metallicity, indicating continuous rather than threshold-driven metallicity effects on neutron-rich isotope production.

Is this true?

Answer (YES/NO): NO